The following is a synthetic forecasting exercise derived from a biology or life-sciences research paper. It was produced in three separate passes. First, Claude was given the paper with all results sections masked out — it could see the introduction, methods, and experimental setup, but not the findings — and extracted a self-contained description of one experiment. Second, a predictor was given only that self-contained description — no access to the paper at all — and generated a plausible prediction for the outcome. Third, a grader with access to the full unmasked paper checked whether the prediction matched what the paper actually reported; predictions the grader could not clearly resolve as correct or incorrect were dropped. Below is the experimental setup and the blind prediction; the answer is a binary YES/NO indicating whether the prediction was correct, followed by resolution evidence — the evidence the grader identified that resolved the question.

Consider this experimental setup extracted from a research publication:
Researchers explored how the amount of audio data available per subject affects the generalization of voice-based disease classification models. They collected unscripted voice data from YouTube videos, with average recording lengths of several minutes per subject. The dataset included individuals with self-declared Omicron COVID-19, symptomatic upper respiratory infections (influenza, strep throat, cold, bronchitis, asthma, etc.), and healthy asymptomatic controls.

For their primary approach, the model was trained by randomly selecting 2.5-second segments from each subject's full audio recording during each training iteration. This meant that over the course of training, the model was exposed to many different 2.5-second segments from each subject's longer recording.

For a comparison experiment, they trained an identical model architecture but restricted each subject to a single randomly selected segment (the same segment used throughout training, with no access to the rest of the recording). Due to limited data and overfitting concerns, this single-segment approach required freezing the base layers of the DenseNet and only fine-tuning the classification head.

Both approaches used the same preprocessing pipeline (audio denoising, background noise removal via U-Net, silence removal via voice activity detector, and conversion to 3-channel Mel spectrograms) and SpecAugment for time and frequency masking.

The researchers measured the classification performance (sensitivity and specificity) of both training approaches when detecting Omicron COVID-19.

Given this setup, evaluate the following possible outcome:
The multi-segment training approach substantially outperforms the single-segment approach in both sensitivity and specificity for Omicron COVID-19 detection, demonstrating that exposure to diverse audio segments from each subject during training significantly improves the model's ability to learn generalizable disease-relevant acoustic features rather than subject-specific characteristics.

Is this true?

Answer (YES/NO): YES